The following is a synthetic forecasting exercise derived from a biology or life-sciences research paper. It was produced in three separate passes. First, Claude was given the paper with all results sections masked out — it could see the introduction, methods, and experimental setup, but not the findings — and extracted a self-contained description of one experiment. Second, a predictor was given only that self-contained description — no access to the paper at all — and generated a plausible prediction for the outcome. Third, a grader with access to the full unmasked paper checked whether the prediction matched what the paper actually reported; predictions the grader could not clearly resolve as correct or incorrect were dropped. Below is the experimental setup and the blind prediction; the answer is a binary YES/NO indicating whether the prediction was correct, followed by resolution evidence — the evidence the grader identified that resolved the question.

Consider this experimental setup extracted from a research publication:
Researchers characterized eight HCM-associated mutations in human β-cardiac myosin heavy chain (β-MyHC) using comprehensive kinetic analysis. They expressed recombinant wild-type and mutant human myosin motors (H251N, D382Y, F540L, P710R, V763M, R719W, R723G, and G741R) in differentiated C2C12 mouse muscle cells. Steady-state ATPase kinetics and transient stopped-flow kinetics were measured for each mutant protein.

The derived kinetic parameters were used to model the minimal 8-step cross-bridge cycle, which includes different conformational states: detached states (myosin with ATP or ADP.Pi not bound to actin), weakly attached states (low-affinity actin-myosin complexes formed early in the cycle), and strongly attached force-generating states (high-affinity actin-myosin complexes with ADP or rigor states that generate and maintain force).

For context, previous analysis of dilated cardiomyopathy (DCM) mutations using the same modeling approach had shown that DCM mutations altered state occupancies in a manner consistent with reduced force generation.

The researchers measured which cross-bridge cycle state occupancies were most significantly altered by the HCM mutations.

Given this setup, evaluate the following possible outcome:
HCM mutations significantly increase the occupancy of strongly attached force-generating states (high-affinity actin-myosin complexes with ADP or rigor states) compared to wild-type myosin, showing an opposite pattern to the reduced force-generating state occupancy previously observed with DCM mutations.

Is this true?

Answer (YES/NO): NO